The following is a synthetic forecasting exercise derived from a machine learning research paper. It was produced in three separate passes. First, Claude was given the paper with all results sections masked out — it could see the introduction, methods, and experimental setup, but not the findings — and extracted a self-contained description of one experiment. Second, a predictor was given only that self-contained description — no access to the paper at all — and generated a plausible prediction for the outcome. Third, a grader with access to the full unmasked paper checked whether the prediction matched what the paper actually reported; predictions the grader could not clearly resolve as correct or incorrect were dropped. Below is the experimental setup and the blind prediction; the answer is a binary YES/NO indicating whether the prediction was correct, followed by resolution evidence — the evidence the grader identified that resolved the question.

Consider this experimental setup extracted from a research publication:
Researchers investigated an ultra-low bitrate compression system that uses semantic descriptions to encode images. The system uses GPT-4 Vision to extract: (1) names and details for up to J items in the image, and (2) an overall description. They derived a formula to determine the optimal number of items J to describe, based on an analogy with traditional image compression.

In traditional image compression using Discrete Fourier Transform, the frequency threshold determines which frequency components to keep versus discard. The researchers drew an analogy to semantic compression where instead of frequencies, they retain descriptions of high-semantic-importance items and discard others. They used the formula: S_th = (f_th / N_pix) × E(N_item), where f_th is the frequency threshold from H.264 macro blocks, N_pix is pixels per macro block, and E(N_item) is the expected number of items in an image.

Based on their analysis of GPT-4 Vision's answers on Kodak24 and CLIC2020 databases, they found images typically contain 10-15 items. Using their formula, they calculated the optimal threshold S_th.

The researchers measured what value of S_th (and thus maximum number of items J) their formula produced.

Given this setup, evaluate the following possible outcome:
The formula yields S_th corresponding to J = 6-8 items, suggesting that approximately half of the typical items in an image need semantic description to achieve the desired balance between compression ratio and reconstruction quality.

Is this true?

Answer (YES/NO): NO